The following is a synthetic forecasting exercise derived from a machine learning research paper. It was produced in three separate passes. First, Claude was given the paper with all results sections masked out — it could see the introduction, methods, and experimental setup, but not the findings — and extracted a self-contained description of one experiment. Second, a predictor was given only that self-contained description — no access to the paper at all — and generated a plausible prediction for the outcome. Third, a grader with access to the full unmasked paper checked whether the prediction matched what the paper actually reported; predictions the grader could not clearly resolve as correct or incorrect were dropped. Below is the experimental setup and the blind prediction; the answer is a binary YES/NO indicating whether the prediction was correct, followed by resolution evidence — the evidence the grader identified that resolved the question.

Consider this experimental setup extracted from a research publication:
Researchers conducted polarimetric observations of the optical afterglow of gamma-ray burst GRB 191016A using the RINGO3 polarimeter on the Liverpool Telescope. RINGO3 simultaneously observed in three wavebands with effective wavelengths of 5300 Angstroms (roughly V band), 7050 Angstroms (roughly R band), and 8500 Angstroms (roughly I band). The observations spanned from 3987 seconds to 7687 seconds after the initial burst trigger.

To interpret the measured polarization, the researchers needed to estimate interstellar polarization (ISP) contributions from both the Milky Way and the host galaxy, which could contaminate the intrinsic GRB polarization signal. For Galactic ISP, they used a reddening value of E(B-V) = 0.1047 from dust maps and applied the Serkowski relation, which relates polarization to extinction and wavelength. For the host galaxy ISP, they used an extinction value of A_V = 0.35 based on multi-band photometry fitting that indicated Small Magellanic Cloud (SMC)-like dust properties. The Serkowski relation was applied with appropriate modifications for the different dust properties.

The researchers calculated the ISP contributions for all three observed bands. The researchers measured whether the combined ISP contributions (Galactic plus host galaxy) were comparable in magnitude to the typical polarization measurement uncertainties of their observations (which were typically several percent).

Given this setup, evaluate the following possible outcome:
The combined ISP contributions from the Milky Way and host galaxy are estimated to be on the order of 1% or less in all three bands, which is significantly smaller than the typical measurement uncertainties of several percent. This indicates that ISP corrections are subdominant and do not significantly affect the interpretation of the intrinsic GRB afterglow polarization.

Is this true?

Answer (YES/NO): NO